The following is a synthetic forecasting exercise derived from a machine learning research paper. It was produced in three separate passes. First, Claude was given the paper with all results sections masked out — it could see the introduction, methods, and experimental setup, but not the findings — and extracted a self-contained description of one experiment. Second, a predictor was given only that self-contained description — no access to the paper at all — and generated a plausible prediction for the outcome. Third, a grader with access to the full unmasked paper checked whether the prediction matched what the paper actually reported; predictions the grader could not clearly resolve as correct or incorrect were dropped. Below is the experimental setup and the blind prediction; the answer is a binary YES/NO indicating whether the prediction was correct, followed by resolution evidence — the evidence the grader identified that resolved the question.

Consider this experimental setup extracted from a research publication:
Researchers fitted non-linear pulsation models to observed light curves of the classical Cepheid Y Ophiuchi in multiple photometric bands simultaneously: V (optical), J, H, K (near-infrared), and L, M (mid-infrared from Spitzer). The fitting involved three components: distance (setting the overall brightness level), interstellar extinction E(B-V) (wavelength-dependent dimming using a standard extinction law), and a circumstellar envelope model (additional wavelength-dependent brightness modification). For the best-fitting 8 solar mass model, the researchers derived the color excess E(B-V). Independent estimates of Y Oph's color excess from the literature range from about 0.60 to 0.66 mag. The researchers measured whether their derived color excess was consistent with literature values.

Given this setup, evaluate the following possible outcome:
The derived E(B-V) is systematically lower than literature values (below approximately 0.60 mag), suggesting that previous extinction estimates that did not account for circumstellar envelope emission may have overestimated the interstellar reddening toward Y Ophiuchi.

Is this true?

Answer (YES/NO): NO